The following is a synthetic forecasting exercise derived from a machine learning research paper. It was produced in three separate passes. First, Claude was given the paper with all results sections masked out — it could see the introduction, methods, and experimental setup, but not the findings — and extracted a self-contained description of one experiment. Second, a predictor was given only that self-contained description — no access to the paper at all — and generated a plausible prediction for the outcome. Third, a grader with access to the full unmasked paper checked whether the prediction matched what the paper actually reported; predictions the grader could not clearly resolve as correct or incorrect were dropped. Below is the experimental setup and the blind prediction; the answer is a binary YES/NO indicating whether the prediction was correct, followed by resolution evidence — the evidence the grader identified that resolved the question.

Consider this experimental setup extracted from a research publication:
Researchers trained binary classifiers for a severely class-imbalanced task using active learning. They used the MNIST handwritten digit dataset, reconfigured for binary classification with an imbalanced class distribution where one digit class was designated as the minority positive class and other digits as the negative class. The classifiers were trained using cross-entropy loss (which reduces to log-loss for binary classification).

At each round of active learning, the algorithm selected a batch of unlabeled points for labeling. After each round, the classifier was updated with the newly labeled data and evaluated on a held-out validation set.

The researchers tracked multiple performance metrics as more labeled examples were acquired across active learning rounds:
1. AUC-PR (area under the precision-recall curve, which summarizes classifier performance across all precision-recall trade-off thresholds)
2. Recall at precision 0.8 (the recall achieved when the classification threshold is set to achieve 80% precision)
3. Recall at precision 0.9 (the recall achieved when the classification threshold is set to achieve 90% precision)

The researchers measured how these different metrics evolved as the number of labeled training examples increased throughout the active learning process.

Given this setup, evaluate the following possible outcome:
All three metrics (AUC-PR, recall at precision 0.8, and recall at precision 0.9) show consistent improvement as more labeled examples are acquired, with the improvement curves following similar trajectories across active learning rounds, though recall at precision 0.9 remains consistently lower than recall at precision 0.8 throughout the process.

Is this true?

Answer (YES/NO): NO